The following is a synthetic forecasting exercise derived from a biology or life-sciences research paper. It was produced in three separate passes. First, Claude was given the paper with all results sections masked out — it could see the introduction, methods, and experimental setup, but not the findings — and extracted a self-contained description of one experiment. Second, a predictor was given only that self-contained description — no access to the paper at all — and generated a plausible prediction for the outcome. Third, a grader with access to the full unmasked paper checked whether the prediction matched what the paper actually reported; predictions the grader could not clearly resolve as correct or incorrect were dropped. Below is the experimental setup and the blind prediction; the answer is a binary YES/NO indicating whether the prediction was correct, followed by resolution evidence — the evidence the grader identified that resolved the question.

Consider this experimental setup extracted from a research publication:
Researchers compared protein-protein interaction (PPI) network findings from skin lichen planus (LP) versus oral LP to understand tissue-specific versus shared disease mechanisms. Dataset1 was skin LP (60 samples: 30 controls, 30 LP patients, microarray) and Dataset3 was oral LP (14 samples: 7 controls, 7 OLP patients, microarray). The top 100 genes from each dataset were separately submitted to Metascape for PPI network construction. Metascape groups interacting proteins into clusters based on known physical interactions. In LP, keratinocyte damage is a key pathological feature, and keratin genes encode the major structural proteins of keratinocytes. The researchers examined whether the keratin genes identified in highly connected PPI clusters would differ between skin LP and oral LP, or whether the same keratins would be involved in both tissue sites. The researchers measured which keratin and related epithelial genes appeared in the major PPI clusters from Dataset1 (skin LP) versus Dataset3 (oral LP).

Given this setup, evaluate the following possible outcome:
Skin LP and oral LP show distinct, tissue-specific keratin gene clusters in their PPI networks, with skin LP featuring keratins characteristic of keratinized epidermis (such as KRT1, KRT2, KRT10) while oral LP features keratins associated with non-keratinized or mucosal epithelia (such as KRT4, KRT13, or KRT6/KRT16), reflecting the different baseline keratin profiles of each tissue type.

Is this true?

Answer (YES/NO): NO